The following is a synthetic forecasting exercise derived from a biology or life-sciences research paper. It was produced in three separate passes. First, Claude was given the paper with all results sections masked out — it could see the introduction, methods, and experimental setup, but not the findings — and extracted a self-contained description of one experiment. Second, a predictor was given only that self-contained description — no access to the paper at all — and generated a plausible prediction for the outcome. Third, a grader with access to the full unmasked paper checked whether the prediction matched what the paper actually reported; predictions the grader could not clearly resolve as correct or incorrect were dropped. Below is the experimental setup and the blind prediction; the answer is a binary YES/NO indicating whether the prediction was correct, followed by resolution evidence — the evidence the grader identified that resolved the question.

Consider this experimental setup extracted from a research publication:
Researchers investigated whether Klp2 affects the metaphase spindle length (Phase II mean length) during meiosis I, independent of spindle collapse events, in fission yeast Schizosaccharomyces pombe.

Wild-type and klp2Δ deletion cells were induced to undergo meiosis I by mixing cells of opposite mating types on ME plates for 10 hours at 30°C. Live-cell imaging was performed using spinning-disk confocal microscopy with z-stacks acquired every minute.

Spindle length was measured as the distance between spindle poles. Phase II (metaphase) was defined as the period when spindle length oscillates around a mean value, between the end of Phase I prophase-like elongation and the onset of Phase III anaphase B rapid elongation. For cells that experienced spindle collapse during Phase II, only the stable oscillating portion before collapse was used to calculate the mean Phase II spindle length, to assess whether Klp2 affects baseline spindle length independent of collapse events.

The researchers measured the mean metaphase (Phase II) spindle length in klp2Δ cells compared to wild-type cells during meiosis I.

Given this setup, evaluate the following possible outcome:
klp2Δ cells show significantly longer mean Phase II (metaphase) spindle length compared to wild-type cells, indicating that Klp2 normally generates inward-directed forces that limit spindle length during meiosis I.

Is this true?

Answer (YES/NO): NO